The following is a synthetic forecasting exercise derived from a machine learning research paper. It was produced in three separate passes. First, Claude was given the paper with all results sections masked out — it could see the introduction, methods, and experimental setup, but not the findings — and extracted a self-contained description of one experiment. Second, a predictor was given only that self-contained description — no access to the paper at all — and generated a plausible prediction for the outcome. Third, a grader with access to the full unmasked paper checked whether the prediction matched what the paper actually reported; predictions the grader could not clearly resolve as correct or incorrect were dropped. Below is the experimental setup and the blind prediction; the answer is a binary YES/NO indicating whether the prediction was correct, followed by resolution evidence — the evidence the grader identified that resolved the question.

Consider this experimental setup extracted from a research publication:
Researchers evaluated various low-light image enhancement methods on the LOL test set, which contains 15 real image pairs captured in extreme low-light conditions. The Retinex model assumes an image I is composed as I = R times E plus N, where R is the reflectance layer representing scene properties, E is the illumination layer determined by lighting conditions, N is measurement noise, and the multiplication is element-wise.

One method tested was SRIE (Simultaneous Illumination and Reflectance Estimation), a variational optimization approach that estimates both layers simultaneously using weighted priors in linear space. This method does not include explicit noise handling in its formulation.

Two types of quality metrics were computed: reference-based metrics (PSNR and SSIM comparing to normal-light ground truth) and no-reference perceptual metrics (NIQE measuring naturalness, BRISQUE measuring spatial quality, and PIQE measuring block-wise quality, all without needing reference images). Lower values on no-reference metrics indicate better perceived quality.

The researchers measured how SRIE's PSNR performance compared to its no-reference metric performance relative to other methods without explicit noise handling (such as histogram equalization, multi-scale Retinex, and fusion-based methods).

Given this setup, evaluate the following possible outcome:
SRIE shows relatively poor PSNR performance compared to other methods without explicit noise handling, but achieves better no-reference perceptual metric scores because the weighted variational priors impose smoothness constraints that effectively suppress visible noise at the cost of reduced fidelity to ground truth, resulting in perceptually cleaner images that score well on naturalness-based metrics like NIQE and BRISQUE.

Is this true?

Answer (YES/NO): NO